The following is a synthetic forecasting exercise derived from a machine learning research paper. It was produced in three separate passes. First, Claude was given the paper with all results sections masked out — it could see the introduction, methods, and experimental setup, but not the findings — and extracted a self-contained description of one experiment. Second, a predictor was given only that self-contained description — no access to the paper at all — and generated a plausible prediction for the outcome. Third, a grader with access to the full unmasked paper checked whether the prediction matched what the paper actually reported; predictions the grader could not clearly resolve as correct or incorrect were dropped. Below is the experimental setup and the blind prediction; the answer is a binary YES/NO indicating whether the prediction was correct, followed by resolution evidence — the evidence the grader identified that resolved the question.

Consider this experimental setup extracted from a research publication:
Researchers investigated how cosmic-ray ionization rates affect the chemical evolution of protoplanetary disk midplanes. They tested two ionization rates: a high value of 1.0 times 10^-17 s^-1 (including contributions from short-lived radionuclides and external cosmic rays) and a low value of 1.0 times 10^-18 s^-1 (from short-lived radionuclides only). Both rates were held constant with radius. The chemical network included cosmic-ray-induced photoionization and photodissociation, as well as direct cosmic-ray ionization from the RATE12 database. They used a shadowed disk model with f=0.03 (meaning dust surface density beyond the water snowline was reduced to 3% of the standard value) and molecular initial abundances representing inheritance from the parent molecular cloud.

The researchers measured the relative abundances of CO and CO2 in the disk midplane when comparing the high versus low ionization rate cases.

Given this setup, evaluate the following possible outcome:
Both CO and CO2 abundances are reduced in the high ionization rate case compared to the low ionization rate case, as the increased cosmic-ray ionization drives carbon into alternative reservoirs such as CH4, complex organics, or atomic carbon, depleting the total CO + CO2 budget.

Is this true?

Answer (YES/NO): NO